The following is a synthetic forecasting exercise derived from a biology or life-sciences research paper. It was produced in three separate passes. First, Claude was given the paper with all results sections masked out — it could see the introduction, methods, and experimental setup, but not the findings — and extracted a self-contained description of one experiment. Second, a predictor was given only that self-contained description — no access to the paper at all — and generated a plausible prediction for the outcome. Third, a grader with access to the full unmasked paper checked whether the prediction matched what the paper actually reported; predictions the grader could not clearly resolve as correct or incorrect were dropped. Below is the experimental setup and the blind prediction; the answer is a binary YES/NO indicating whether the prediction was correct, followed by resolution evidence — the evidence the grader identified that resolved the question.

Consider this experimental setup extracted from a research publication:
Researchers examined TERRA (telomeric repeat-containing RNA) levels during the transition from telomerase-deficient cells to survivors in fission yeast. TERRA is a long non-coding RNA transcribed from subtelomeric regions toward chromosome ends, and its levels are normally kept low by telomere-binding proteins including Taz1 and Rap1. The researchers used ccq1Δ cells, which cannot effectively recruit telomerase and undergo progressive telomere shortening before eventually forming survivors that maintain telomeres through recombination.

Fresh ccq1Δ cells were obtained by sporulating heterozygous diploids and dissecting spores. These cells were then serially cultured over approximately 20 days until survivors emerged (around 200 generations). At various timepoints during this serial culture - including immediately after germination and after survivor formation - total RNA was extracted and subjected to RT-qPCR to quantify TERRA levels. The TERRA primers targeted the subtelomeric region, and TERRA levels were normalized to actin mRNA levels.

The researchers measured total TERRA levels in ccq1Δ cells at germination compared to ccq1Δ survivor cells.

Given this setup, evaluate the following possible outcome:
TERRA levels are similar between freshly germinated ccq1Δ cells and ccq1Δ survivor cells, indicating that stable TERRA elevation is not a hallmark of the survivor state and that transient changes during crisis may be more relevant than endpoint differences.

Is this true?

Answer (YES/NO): NO